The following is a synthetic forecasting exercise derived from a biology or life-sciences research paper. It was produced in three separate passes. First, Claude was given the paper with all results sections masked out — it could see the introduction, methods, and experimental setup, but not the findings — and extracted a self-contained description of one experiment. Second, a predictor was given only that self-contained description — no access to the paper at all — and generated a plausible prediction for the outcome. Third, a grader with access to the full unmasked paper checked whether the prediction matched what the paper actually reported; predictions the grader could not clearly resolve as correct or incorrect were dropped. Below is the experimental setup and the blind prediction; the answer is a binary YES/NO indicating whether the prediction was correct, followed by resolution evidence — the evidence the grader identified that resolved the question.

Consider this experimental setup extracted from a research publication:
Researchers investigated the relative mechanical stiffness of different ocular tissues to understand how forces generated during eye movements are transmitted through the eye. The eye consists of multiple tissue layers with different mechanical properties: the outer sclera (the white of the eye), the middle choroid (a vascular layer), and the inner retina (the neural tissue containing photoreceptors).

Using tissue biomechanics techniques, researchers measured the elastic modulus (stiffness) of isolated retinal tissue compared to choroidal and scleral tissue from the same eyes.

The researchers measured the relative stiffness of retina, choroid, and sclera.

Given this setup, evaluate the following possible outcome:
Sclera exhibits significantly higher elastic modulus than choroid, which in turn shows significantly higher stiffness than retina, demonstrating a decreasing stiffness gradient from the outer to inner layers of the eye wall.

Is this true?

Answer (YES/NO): YES